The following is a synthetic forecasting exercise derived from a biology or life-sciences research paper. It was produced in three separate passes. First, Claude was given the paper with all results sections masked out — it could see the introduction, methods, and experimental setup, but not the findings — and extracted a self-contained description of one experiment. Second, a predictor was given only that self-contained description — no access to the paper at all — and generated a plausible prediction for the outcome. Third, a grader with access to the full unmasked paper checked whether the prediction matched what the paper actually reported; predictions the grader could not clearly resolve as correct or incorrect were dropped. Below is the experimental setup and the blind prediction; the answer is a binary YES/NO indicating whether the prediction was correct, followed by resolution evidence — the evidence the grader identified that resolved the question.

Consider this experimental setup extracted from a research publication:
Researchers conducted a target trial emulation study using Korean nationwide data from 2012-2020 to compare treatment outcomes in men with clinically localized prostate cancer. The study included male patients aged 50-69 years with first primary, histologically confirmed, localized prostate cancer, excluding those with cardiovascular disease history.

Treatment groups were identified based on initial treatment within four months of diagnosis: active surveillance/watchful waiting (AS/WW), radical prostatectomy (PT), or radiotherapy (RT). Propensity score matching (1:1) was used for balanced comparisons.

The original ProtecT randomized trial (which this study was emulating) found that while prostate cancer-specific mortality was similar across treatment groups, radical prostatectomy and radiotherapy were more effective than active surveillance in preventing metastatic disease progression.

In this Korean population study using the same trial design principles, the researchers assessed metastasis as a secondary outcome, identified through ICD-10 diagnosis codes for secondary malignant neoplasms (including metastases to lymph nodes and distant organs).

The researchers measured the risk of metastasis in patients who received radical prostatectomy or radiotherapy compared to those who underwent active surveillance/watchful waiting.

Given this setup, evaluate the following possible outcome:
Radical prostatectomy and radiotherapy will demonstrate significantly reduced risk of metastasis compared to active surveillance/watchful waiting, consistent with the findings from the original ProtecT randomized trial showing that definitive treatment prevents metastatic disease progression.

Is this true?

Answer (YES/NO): NO